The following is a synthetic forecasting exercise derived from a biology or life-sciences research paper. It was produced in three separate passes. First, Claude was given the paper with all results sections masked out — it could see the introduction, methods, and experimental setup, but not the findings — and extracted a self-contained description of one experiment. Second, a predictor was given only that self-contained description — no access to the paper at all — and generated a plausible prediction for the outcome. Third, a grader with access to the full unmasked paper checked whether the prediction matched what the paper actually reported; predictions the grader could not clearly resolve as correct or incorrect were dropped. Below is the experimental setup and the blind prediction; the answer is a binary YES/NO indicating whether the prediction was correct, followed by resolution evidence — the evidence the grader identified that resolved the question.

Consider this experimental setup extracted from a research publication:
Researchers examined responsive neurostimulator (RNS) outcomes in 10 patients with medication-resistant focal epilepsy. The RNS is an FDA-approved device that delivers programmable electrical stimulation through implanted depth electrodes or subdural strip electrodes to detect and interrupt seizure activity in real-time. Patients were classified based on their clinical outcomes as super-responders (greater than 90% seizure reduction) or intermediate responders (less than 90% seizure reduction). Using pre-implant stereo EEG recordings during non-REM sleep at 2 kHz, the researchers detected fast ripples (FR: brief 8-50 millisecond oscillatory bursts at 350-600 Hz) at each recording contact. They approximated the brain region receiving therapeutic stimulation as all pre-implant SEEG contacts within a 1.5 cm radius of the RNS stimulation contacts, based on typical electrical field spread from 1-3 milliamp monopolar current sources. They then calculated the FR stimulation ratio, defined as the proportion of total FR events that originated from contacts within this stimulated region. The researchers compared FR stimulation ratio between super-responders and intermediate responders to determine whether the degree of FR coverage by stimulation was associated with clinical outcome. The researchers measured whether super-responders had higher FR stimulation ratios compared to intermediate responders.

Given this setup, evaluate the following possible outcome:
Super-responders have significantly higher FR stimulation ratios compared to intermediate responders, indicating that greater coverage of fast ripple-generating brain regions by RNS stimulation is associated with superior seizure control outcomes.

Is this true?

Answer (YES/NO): YES